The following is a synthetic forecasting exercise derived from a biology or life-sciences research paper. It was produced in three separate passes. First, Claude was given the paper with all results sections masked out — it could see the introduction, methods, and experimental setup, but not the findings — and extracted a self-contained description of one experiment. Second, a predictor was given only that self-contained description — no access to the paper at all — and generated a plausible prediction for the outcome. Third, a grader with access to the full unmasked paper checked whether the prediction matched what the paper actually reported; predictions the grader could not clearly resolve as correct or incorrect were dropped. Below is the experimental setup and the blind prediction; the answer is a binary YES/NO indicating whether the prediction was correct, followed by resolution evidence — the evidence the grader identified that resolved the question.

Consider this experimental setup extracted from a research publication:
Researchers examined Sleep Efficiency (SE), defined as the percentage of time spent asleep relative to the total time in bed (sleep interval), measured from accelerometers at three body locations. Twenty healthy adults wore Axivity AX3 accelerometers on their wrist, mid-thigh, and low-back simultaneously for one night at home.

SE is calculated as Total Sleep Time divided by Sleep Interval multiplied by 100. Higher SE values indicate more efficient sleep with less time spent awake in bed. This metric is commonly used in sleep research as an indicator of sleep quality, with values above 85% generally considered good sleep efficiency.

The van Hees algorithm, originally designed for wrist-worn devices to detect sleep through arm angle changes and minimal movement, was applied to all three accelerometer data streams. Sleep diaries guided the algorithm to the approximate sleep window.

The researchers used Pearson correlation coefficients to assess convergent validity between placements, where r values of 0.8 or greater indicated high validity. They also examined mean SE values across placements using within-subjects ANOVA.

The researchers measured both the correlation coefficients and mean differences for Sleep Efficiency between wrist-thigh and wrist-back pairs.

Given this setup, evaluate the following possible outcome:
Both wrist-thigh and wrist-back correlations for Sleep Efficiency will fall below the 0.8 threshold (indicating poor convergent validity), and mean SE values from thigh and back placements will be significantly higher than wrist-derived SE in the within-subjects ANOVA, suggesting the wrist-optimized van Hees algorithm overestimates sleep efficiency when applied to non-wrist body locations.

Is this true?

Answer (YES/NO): NO